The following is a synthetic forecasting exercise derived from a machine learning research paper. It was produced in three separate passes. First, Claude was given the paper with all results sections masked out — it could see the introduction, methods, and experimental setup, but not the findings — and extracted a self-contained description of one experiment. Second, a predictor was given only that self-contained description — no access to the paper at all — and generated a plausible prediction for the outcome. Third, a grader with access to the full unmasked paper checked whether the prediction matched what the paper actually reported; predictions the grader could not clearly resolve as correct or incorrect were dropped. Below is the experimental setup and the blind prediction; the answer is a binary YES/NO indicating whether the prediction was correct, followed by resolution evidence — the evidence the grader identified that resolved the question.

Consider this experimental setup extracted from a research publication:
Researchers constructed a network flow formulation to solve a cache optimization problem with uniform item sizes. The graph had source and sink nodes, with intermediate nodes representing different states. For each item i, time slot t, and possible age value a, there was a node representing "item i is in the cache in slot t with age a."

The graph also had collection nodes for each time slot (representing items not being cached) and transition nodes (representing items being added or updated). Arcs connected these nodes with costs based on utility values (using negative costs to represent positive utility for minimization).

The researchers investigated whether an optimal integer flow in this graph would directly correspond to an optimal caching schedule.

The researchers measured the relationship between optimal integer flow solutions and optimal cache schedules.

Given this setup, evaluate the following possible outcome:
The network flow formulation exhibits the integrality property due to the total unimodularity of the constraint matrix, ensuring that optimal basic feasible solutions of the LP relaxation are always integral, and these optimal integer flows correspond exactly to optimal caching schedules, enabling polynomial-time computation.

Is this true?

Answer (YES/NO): NO